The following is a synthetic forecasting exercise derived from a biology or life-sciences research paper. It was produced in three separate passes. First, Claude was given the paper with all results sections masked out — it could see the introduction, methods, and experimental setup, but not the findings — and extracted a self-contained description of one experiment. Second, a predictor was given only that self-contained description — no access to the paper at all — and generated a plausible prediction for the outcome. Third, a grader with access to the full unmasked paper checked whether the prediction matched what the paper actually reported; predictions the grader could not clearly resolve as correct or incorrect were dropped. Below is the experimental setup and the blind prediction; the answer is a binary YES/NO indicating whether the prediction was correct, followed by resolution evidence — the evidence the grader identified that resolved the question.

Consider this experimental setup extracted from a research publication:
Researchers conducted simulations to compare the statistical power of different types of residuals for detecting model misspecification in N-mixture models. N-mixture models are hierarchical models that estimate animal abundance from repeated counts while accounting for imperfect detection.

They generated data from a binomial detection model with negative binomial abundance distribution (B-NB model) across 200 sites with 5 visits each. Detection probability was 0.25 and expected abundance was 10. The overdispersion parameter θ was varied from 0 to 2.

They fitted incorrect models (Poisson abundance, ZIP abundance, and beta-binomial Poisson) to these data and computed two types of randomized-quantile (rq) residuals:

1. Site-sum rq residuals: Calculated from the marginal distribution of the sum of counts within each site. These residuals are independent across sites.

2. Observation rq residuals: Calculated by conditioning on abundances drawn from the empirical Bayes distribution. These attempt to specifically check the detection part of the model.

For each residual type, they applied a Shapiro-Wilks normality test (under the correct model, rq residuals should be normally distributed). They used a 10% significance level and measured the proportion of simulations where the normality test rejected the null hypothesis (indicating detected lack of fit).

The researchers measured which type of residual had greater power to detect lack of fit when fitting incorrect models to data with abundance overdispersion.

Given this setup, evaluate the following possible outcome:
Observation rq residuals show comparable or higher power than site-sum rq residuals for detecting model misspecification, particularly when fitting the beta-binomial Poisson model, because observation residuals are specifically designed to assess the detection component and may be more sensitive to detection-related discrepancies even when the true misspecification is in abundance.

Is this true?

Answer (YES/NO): NO